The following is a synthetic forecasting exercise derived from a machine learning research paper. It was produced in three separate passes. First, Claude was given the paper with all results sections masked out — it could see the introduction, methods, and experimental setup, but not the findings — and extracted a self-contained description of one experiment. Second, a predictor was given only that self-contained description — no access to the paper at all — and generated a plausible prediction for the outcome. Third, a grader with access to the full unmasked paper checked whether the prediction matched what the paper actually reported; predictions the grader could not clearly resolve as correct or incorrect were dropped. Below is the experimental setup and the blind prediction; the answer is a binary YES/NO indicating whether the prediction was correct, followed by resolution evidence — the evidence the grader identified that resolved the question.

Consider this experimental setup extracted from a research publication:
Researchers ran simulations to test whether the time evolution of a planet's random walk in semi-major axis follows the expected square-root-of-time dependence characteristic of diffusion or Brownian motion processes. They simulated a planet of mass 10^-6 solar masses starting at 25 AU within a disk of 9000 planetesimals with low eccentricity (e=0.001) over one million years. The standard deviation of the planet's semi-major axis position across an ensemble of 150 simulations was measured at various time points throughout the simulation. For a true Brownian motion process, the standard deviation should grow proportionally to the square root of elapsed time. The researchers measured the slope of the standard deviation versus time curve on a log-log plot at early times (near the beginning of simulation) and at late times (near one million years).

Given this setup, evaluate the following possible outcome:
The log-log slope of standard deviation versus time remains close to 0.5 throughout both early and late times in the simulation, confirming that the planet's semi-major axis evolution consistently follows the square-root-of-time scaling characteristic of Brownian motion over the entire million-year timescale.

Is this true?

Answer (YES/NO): YES